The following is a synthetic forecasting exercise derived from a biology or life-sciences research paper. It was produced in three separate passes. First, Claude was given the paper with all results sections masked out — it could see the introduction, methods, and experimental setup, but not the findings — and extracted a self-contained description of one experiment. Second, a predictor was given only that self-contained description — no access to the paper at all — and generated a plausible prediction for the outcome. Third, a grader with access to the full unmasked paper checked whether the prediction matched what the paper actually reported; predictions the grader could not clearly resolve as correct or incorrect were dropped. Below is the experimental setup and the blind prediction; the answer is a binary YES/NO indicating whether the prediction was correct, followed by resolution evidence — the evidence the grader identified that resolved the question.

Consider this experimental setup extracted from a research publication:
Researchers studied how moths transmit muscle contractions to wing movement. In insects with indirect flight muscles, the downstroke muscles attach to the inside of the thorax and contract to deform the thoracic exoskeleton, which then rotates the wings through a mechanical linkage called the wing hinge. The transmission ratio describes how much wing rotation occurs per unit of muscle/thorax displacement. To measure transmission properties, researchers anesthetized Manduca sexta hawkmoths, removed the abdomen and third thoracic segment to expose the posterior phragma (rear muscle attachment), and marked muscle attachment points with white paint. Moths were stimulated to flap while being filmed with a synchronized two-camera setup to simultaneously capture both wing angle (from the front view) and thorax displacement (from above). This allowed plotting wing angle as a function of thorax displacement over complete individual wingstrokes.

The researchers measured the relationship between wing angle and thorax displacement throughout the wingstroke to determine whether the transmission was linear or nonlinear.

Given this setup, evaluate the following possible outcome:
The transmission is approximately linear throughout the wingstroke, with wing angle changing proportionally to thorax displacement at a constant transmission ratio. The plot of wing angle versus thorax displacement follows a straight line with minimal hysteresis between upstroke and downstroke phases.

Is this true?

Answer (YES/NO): NO